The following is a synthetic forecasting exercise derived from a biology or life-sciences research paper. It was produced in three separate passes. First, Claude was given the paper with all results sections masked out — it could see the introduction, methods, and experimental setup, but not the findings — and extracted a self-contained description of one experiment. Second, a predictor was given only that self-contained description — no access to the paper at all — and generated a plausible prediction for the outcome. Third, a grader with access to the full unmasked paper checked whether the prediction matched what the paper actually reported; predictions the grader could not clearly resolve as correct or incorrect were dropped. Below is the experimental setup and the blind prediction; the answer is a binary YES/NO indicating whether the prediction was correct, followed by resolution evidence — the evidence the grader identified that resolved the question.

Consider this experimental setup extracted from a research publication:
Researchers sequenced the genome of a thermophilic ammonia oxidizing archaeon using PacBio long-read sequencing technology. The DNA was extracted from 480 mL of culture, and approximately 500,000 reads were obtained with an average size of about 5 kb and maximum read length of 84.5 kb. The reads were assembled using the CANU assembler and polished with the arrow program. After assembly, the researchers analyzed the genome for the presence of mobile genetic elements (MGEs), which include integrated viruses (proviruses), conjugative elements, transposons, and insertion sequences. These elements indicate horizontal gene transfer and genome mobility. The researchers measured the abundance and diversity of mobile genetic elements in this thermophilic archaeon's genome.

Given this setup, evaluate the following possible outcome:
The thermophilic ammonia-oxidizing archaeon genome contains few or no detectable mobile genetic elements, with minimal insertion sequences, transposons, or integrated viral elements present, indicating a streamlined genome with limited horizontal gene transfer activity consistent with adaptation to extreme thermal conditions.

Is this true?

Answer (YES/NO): NO